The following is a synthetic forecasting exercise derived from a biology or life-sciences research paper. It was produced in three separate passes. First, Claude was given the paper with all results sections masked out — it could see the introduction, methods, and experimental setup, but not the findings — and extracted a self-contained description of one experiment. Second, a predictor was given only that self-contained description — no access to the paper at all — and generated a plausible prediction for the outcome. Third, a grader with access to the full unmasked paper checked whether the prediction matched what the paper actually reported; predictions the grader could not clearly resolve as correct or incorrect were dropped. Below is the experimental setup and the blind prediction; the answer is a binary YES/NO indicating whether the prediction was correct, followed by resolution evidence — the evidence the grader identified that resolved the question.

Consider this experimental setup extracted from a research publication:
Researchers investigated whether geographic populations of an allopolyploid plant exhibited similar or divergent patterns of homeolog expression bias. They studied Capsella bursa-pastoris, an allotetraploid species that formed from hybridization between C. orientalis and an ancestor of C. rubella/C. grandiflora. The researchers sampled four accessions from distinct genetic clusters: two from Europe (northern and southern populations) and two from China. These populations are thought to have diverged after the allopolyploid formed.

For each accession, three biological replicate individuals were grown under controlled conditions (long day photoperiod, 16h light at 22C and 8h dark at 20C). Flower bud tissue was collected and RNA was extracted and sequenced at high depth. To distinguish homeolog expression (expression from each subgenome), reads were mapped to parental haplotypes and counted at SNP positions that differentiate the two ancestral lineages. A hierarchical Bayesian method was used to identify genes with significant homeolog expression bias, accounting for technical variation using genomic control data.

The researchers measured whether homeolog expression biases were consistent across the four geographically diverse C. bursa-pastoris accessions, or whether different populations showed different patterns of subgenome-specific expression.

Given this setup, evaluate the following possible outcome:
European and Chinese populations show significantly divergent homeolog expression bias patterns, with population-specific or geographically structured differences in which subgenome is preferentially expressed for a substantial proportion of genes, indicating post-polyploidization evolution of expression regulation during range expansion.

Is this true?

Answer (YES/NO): NO